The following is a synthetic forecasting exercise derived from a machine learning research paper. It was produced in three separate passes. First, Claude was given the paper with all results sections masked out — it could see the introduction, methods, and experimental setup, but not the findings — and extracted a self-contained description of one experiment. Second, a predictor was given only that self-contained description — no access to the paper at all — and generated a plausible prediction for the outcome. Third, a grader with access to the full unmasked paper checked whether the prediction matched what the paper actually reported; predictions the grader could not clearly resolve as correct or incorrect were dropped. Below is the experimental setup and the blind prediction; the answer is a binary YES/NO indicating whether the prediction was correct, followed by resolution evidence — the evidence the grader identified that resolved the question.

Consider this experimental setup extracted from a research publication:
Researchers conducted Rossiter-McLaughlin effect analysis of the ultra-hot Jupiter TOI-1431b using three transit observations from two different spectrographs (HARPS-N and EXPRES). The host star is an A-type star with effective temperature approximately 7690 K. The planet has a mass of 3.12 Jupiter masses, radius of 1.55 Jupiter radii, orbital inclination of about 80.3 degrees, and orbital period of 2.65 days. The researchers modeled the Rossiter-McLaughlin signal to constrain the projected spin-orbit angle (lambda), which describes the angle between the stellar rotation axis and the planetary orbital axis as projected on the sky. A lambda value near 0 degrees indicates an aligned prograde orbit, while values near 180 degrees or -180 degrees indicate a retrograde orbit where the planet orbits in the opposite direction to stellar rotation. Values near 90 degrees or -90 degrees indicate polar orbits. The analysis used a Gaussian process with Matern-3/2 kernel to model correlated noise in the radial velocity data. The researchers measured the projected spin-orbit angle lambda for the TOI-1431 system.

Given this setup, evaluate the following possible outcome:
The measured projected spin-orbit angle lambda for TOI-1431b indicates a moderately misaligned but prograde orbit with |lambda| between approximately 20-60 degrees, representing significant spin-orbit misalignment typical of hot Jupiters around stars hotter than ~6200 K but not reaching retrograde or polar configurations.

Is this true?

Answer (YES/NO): NO